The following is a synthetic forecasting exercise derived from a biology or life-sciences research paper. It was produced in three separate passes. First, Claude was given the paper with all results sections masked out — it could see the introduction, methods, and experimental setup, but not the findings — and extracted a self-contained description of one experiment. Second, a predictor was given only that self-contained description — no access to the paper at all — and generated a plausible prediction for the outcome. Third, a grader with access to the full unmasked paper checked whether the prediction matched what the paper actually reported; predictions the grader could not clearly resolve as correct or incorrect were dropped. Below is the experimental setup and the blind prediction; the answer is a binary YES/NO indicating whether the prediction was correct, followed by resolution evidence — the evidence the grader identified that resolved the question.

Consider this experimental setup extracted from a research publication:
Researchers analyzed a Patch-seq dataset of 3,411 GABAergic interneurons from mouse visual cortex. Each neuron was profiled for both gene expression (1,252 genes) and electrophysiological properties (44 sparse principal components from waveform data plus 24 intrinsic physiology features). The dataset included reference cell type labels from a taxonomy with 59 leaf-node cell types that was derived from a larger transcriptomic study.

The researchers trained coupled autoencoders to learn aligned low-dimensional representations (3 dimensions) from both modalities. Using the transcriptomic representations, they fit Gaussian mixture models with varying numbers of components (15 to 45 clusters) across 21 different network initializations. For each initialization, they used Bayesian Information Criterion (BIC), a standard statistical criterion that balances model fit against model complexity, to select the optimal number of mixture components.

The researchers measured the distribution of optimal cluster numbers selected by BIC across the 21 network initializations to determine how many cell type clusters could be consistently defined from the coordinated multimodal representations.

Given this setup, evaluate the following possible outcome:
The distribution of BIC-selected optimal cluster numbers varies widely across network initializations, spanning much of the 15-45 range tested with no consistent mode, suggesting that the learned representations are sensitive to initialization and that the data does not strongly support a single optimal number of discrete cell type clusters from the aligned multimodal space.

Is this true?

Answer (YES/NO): NO